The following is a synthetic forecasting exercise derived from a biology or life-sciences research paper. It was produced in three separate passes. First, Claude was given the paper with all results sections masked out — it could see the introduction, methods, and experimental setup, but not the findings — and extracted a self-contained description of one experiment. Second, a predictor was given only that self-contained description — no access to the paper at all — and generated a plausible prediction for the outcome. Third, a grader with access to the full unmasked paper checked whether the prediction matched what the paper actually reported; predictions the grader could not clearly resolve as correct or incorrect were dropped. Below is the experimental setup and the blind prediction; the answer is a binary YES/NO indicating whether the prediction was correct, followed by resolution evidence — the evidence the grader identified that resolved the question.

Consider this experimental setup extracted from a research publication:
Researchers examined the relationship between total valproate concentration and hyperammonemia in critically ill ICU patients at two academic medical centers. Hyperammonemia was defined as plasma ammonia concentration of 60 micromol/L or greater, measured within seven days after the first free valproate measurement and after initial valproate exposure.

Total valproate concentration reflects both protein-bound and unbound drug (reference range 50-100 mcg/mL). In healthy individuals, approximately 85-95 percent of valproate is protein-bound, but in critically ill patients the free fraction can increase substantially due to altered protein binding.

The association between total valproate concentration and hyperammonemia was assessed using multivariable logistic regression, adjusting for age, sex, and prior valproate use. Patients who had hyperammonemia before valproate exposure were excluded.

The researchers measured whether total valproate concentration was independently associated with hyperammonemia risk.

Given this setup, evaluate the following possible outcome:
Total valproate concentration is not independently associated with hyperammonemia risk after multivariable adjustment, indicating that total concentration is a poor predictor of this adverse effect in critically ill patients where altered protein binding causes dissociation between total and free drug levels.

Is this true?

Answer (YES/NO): NO